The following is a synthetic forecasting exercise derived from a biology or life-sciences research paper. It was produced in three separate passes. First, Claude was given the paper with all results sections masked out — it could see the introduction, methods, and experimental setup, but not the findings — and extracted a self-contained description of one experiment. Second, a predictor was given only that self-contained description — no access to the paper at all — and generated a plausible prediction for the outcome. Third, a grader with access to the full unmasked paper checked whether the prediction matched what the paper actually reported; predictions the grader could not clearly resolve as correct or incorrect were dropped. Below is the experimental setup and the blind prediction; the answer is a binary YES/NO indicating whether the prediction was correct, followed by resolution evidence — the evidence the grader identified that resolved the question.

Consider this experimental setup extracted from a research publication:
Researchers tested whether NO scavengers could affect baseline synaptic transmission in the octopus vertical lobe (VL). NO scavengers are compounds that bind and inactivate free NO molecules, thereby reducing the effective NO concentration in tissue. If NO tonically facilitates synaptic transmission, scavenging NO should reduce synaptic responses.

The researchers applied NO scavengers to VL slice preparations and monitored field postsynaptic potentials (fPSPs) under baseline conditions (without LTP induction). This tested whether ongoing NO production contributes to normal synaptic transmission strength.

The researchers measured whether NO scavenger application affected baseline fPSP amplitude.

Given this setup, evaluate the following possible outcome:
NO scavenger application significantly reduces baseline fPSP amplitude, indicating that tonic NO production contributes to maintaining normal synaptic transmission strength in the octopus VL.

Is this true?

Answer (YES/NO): NO